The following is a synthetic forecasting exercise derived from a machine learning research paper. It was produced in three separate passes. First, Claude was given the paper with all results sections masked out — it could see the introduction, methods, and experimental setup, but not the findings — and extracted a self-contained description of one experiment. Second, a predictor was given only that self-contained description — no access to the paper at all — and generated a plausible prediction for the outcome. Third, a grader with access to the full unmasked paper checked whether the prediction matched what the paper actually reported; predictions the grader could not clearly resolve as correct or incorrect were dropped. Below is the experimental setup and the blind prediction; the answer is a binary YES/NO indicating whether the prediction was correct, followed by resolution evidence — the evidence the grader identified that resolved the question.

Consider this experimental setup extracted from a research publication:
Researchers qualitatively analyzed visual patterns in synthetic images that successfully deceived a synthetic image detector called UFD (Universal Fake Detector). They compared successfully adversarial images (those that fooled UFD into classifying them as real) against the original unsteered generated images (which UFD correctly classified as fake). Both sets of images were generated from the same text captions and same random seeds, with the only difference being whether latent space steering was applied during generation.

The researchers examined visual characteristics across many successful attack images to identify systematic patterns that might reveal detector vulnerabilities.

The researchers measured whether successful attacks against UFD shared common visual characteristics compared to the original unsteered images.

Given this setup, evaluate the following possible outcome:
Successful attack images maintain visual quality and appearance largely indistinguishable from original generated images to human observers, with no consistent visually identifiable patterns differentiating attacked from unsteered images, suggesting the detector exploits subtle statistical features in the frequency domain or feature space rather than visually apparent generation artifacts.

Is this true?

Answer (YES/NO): NO